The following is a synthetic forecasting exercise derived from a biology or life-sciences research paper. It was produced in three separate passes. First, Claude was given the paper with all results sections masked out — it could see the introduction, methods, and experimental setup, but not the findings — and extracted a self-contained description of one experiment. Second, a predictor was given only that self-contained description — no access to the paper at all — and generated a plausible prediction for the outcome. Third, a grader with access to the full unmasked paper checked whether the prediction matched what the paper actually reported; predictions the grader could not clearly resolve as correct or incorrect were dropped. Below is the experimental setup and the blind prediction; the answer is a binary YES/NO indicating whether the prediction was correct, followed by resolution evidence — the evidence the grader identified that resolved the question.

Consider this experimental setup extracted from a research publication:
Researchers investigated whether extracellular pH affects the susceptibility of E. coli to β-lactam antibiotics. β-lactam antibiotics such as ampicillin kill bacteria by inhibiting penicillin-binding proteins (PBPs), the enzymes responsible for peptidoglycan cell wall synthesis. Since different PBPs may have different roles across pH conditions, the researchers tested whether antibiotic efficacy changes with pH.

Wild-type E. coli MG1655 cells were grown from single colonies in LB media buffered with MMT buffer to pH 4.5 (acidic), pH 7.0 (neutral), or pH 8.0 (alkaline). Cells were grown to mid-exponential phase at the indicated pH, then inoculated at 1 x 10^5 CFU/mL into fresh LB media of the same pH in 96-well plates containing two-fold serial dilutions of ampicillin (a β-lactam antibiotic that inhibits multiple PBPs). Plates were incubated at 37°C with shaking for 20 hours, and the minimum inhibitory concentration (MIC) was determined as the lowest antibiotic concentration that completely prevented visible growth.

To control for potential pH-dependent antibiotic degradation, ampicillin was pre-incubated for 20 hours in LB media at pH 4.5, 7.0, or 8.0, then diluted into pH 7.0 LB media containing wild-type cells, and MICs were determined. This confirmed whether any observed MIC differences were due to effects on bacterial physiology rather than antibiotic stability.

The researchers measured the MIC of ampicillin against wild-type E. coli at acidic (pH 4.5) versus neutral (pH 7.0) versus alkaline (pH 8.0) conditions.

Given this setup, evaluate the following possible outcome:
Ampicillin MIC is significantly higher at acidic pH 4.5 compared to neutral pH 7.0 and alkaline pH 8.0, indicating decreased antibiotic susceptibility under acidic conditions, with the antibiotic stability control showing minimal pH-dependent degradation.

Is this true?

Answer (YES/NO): NO